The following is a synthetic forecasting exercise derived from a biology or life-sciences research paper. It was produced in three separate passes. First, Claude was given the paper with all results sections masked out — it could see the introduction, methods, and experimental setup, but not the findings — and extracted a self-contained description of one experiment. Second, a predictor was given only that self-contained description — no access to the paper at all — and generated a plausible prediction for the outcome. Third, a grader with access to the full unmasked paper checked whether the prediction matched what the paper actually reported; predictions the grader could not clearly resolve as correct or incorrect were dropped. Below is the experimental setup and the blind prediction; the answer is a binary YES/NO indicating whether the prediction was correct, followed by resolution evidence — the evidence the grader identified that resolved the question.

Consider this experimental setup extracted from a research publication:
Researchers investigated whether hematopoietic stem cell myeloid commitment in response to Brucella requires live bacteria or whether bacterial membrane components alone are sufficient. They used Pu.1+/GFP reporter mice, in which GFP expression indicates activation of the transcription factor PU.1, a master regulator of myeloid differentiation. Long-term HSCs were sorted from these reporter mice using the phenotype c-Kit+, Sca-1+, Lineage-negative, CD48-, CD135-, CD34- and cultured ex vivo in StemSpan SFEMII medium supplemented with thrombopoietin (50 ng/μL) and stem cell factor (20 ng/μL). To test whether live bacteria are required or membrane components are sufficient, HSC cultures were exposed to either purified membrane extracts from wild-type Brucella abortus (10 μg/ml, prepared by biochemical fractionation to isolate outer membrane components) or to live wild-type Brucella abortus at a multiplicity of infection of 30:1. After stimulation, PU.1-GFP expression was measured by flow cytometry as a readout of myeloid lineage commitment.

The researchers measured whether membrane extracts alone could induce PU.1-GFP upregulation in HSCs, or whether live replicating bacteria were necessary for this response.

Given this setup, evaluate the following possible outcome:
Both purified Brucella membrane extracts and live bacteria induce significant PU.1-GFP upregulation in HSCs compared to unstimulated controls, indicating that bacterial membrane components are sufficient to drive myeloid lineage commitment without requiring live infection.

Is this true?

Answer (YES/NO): YES